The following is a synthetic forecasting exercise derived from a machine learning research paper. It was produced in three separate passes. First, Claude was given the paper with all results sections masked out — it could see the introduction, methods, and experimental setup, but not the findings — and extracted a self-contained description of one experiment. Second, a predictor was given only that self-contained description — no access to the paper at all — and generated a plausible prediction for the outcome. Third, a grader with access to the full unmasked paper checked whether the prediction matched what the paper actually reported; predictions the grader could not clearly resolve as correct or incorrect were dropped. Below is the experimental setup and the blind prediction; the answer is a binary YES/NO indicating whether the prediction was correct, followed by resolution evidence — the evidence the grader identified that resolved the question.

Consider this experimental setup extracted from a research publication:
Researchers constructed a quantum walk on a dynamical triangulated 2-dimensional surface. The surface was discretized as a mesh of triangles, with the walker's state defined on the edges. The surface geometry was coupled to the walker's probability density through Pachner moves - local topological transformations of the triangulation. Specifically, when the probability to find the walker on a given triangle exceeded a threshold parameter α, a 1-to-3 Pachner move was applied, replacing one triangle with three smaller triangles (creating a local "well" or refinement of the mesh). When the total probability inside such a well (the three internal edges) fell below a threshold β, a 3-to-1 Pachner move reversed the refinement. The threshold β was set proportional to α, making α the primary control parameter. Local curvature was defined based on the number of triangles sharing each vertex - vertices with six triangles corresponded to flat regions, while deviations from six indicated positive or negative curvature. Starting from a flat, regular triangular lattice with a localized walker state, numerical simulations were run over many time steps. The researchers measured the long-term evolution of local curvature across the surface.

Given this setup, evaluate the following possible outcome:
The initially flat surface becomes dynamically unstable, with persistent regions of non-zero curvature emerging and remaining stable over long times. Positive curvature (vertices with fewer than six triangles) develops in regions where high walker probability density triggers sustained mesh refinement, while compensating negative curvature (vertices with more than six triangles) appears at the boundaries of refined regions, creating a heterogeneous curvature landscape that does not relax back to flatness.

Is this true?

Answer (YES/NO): NO